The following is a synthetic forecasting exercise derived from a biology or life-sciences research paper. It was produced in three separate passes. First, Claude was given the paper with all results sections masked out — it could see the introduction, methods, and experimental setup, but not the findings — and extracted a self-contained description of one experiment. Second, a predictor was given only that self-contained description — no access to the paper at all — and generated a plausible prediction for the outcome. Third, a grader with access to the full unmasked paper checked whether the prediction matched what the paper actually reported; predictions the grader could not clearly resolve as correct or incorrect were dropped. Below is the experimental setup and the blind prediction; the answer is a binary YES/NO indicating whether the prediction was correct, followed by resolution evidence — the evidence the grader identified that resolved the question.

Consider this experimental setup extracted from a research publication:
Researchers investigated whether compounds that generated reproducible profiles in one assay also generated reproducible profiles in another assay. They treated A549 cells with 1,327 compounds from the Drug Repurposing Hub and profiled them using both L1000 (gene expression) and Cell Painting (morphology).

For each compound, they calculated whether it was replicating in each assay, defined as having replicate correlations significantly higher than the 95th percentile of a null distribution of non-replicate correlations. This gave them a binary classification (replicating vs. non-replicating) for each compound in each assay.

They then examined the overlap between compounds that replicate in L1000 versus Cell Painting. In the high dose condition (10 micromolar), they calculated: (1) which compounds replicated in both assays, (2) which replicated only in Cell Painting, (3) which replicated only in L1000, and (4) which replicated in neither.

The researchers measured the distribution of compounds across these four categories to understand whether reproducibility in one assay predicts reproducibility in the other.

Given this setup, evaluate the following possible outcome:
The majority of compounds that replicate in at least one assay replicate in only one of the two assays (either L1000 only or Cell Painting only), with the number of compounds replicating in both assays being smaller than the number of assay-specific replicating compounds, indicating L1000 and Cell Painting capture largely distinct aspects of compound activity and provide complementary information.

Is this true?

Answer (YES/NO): YES